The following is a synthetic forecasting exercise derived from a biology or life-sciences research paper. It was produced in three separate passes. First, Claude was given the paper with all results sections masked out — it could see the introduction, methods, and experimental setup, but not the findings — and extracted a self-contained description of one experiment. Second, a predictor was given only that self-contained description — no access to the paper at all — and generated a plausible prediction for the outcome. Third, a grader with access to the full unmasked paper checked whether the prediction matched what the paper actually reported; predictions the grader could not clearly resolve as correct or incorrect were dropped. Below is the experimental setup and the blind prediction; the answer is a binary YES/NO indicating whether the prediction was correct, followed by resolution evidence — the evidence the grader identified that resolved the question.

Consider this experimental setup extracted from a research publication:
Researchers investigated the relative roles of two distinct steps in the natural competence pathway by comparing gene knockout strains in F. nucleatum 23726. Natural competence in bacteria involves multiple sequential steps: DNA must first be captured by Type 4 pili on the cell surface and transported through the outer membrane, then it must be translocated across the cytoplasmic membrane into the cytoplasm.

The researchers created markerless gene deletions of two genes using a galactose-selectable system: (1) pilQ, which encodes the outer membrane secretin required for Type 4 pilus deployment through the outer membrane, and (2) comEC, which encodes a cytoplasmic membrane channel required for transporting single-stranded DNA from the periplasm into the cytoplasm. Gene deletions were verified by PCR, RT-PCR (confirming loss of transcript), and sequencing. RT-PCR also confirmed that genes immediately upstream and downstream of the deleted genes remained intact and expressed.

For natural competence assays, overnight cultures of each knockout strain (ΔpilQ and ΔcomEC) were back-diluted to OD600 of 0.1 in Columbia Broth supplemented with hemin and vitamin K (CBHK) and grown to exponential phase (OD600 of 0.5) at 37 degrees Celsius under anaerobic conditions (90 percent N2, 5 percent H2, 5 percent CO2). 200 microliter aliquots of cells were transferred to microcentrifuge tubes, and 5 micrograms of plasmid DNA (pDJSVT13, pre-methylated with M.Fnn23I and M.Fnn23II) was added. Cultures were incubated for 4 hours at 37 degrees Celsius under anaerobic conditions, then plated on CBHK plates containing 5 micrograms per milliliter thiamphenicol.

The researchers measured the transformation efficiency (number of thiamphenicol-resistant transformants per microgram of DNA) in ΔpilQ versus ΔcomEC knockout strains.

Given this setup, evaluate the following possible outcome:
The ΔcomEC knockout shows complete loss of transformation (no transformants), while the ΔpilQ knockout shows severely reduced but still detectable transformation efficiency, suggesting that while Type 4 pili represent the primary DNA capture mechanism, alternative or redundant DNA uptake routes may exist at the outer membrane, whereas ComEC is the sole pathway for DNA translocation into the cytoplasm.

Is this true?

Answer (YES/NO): NO